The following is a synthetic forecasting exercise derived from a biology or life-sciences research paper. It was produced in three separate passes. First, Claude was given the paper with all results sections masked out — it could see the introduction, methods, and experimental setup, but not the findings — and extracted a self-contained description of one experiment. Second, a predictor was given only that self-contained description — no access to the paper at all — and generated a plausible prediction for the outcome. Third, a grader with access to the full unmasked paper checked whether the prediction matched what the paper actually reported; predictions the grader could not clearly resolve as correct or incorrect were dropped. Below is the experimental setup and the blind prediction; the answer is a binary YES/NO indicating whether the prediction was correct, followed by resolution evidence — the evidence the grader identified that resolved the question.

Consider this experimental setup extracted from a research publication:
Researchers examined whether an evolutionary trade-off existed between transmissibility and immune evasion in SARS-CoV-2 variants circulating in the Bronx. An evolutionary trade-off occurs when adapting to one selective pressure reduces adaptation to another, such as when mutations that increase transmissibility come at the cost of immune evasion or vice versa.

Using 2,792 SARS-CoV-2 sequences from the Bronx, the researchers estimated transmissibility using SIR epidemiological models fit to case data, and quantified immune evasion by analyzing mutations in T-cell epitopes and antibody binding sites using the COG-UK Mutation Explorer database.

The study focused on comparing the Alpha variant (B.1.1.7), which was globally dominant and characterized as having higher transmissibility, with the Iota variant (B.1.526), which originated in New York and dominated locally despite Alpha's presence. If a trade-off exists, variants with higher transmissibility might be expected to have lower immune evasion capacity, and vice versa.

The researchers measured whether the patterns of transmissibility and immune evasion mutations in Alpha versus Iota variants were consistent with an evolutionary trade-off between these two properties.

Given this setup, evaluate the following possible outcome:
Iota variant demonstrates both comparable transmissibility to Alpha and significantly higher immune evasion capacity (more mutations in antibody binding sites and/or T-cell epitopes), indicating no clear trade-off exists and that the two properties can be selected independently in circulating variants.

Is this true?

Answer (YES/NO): NO